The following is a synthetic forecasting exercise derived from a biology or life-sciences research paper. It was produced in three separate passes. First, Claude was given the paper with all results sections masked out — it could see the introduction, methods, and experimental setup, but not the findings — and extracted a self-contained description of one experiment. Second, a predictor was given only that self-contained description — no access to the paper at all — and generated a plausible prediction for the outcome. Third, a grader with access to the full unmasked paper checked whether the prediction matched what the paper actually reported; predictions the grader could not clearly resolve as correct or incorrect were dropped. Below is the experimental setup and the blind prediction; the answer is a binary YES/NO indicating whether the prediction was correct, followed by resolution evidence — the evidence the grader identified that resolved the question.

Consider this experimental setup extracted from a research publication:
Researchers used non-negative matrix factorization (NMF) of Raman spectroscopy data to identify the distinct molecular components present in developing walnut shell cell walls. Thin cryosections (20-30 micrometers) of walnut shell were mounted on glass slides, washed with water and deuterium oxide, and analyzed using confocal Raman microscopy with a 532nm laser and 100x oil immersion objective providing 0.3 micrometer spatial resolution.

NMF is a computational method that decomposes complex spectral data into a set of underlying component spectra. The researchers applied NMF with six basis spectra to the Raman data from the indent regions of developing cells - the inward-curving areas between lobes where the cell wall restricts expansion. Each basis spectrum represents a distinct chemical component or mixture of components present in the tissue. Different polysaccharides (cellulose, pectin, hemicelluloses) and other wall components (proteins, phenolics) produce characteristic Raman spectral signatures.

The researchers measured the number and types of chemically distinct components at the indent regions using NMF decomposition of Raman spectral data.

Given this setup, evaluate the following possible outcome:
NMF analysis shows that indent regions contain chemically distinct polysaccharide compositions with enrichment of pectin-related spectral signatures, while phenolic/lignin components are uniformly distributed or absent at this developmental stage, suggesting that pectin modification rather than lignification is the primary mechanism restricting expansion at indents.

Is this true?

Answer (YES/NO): NO